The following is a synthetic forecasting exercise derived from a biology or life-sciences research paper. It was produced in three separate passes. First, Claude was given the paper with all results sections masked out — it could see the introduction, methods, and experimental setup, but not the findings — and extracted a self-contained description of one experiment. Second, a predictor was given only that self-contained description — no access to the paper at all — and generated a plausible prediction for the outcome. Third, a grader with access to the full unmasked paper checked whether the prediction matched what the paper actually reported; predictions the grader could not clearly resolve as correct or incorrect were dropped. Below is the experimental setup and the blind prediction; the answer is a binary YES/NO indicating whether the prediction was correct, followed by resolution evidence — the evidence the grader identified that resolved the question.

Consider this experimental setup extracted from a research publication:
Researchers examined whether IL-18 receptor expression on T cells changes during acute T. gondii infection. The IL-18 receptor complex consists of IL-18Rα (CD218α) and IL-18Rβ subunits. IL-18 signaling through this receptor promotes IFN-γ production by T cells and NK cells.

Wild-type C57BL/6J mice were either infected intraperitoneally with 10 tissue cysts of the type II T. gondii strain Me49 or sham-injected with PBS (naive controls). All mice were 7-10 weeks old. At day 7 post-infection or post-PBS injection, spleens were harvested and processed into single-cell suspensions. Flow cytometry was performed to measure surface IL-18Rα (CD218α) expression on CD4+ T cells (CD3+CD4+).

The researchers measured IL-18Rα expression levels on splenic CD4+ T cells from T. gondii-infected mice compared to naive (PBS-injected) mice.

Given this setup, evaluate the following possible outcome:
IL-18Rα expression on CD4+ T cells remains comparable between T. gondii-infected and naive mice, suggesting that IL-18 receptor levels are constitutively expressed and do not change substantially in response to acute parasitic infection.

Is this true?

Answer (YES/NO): NO